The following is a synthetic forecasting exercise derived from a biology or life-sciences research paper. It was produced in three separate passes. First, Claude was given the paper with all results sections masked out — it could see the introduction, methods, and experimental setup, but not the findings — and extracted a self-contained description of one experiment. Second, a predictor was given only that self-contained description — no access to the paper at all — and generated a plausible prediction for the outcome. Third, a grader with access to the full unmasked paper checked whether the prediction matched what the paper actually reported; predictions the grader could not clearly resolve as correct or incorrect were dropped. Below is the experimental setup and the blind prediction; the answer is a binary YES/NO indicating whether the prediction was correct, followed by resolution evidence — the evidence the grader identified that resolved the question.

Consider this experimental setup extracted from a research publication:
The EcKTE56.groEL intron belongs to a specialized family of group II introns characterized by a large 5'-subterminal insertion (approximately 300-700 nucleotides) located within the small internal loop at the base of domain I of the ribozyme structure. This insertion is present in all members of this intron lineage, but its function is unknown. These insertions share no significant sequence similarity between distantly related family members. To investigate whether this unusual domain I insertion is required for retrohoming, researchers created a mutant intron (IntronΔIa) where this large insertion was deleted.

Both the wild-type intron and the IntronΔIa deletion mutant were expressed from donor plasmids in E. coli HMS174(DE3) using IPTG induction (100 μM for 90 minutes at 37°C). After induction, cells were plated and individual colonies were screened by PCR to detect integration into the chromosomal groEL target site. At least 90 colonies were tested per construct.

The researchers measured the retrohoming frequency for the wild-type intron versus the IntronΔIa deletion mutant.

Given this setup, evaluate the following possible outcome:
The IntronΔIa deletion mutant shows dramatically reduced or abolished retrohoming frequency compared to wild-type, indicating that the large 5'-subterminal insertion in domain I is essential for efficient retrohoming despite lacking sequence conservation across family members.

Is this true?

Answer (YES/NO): NO